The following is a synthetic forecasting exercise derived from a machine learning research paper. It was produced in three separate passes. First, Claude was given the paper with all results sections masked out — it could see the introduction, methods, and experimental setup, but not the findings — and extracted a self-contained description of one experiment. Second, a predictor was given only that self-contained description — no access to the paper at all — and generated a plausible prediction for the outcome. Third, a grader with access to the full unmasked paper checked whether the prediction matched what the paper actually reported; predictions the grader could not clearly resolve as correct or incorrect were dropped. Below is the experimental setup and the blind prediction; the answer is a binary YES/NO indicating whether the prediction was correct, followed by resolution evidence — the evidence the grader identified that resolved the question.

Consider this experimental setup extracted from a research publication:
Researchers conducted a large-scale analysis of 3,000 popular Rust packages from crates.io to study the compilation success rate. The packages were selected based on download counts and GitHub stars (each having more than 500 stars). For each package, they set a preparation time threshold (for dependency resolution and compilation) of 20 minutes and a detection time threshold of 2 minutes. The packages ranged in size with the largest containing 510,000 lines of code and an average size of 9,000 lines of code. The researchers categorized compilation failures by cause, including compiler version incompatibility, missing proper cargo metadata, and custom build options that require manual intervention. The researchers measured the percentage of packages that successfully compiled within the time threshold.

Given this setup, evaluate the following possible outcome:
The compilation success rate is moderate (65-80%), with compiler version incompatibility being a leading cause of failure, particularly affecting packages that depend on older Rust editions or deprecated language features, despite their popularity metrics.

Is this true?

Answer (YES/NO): YES